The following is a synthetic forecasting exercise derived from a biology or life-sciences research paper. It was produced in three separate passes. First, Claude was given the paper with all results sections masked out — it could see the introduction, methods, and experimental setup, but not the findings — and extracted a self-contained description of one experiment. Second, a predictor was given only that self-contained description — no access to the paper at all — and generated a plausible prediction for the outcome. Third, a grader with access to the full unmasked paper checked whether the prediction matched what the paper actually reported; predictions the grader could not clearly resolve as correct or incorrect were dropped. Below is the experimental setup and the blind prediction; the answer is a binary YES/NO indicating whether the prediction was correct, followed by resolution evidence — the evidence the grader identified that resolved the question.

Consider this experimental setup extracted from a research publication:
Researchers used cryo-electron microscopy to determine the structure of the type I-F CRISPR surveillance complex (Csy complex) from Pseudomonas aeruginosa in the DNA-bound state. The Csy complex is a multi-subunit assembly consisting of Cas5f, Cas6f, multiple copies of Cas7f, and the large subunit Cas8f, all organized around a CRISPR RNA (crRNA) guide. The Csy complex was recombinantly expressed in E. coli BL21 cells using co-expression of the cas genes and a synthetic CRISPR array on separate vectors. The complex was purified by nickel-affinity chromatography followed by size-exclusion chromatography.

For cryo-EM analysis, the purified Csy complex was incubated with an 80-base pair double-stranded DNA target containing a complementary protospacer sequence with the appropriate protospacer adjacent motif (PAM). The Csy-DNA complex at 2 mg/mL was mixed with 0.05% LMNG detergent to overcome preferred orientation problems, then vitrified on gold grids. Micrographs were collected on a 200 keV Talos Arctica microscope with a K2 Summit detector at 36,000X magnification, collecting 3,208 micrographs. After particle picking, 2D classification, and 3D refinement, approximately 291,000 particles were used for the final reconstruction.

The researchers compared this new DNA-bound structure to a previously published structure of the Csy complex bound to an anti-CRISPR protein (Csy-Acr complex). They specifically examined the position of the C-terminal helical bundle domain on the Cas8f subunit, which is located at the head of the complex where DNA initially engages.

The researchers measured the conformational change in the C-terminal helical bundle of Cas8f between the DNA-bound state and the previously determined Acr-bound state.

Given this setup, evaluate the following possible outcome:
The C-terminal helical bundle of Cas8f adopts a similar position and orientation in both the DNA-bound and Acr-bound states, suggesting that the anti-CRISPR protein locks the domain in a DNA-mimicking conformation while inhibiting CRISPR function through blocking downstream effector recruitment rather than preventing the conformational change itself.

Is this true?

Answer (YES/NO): NO